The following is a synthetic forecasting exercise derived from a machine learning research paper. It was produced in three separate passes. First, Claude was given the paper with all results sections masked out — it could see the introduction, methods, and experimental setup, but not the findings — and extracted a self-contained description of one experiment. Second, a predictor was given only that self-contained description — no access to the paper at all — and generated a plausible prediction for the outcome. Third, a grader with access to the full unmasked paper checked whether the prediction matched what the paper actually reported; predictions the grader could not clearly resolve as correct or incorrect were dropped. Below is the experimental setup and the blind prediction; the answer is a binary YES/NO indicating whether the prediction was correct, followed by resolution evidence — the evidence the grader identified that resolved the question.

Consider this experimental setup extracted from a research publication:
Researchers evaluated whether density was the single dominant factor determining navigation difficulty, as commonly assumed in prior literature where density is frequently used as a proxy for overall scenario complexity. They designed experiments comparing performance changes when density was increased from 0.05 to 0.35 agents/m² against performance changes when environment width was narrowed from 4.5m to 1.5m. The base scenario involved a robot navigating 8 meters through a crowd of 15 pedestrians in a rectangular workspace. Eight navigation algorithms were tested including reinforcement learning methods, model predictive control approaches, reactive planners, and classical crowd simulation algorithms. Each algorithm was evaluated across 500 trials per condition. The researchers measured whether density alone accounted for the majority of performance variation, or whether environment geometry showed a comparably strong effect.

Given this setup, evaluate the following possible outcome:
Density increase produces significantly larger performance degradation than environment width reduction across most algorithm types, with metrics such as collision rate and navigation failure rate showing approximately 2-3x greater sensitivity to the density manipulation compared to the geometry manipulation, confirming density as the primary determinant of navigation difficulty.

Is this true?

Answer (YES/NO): NO